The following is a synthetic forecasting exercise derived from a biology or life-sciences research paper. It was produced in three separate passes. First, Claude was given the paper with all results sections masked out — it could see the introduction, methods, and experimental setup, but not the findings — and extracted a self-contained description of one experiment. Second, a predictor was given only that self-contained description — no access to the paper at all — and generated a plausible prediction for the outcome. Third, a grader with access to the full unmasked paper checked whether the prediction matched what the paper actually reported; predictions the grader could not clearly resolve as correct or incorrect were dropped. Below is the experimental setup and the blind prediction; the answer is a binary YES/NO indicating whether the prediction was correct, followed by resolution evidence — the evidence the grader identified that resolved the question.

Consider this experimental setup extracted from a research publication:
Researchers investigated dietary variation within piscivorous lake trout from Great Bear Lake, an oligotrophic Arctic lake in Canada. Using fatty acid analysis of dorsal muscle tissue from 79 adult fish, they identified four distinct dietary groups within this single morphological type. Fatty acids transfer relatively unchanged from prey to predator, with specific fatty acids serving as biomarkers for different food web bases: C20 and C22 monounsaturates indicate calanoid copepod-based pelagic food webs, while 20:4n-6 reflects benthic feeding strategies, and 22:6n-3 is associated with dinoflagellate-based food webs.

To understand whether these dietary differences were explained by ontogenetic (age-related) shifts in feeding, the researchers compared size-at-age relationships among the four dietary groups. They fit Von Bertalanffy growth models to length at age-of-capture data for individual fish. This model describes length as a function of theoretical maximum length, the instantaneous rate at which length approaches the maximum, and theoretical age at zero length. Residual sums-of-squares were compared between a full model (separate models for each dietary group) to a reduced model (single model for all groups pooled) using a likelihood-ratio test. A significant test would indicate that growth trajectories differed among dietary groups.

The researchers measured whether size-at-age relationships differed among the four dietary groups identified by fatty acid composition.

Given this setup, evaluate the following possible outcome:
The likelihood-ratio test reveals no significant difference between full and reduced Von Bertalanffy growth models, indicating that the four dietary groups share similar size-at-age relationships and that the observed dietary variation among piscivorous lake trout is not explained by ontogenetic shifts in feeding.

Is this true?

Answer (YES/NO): YES